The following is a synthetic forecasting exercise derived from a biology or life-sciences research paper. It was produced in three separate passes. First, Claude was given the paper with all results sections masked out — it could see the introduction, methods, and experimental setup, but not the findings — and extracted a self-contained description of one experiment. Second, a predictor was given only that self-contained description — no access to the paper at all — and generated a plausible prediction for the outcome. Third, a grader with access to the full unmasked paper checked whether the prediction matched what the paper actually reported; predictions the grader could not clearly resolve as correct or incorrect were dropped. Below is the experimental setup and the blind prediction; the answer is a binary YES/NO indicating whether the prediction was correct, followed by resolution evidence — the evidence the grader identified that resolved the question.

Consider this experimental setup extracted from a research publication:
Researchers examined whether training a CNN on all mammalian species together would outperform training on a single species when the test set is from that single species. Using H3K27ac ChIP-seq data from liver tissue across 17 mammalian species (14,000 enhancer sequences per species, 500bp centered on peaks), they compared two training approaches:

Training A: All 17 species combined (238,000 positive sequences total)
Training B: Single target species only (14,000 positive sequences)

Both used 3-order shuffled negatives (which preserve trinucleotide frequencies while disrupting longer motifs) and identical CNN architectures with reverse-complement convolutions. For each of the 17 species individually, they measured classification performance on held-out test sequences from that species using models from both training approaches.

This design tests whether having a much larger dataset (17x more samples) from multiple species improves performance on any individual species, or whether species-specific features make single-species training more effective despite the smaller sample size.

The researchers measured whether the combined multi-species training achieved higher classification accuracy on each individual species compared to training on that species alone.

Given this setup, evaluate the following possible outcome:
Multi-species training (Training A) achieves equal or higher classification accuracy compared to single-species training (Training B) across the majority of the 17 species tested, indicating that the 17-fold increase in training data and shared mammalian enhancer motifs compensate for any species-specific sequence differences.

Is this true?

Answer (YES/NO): YES